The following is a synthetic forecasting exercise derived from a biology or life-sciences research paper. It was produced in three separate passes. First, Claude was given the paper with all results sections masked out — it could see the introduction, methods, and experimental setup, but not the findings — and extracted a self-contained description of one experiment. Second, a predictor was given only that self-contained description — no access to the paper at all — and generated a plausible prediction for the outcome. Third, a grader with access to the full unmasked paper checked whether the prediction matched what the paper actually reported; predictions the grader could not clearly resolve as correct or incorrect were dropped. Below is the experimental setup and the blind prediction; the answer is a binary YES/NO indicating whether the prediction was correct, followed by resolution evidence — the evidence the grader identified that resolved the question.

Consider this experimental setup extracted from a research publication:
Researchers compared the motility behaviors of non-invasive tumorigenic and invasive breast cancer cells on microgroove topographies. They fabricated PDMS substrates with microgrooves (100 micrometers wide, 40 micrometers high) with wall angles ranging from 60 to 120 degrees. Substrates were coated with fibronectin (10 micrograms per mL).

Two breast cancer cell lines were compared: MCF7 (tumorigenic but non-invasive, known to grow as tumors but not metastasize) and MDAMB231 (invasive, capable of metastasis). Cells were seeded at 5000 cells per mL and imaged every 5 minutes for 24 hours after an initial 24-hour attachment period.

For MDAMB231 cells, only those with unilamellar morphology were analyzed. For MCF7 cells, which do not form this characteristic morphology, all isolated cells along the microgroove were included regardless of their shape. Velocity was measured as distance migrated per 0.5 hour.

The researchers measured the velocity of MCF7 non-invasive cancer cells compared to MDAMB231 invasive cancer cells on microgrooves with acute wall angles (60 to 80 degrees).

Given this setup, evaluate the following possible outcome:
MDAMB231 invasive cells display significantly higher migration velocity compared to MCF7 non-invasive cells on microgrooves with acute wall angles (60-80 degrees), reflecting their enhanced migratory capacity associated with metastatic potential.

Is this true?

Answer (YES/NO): YES